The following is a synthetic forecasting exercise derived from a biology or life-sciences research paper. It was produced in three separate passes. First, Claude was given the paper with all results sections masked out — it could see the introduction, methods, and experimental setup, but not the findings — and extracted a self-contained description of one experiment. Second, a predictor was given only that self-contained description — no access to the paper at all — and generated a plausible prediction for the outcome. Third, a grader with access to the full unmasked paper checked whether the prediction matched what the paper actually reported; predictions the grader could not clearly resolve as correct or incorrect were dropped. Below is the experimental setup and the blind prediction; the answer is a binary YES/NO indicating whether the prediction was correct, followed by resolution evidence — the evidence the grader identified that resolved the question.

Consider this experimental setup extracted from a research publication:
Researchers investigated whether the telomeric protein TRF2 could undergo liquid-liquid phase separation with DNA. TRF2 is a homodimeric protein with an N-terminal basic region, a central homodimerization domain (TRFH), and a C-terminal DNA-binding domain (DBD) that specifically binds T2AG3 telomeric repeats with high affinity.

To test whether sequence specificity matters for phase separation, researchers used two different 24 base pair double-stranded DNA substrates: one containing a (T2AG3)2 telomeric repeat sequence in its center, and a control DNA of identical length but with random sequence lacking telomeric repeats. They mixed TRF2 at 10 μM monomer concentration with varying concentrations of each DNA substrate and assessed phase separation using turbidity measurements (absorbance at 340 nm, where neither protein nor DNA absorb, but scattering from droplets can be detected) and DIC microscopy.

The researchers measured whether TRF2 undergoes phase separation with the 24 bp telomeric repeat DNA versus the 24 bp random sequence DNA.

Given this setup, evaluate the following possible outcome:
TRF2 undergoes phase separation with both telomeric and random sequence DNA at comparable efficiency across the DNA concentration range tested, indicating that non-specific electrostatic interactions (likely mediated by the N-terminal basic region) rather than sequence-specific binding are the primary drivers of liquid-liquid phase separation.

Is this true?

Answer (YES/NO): NO